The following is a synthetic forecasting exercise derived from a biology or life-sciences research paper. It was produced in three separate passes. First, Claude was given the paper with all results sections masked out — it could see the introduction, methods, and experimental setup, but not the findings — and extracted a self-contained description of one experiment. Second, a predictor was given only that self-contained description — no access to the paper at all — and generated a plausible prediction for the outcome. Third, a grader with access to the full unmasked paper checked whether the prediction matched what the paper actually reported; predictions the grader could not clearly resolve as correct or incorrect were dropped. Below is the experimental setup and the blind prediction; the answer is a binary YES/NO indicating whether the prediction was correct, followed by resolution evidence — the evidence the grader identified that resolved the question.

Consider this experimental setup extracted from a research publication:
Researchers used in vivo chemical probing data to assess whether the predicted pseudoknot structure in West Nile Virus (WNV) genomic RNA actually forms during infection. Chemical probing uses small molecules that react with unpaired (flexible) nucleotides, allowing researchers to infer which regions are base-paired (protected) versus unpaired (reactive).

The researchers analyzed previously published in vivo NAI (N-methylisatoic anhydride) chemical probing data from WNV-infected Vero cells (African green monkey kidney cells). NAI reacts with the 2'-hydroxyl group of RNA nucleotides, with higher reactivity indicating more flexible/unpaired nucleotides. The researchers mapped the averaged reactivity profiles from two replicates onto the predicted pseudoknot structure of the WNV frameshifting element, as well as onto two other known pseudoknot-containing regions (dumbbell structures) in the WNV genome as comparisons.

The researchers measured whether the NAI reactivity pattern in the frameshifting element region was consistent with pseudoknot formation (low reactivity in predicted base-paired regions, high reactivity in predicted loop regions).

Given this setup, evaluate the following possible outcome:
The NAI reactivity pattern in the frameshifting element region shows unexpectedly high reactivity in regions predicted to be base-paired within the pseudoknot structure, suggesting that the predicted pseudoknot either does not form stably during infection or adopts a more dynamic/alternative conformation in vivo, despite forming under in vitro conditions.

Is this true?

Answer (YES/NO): YES